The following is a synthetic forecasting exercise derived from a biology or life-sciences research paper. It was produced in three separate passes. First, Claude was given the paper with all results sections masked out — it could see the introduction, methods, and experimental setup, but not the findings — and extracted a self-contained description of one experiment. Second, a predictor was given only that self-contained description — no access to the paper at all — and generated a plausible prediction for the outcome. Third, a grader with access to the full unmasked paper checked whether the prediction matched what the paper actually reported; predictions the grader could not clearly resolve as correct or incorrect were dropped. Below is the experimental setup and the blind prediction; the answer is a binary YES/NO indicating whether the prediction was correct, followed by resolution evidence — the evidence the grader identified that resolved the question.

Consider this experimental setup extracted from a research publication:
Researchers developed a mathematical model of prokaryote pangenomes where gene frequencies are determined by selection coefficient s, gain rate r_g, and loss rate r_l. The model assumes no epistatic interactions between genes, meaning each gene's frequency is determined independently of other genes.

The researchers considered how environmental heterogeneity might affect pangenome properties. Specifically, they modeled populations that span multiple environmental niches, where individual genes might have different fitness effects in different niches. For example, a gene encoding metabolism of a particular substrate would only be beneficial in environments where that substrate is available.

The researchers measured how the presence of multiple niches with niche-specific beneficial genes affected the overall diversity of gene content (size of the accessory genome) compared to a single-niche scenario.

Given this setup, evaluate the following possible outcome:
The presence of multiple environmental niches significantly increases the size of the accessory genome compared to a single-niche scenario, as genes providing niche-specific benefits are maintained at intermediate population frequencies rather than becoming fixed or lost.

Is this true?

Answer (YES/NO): NO